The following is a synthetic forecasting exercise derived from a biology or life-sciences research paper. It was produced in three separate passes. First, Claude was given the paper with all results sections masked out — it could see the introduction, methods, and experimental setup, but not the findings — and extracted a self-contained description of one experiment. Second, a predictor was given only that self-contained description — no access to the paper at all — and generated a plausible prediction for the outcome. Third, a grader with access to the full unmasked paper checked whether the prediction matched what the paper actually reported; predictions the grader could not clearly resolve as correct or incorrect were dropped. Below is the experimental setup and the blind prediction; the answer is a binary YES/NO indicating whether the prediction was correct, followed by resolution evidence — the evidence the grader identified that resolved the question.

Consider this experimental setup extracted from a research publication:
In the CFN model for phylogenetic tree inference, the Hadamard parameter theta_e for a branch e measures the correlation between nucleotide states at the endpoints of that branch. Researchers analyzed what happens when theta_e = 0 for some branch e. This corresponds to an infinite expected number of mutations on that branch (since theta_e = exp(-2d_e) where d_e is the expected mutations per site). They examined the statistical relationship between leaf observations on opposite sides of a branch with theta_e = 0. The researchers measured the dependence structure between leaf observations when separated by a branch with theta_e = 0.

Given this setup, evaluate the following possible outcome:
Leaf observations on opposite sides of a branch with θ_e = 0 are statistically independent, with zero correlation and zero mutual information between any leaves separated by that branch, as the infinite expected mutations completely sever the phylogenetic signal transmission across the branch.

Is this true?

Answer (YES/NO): YES